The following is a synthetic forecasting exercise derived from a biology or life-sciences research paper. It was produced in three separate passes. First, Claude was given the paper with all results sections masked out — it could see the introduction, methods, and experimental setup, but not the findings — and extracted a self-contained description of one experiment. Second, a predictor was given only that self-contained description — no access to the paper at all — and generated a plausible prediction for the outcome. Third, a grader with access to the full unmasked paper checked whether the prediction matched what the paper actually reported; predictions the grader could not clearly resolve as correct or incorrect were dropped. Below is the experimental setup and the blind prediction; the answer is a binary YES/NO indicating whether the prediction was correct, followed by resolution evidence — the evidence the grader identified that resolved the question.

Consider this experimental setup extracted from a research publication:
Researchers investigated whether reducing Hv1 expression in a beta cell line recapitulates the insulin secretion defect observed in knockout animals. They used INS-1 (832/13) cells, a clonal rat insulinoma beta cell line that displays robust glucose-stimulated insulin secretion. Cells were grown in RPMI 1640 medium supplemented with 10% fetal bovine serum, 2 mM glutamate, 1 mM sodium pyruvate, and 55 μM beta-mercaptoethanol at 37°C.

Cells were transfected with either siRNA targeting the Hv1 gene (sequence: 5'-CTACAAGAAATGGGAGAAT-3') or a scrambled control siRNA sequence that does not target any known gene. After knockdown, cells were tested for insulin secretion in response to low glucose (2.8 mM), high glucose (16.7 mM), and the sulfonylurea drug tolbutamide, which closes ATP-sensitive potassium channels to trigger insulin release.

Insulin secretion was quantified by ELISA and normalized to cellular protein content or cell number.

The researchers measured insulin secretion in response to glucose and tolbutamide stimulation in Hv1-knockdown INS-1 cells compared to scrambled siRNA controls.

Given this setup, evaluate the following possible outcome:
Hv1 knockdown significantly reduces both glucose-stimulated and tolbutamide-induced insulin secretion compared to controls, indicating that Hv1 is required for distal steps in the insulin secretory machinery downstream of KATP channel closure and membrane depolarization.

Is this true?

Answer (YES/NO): YES